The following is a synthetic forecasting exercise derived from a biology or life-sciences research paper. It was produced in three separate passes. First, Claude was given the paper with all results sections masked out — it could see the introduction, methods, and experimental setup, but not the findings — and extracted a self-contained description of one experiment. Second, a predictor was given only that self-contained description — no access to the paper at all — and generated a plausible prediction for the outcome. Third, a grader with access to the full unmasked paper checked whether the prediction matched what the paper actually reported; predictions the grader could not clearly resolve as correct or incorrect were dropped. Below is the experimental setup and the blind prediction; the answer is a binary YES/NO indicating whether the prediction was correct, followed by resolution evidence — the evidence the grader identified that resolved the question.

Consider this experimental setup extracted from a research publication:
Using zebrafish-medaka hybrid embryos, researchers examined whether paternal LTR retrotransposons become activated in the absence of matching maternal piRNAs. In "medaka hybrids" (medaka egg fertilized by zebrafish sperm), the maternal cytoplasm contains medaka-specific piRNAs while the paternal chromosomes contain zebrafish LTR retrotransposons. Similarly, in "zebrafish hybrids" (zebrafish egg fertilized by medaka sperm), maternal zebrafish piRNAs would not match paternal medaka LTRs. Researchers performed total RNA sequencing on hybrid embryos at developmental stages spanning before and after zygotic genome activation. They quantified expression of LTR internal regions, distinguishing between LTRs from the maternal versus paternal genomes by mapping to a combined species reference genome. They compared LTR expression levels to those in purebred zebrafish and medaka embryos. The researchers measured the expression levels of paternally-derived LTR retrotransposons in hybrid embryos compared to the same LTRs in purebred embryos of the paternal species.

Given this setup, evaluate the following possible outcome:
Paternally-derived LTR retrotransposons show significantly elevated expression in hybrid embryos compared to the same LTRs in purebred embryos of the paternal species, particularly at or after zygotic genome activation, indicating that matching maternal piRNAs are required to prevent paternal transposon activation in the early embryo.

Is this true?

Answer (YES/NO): YES